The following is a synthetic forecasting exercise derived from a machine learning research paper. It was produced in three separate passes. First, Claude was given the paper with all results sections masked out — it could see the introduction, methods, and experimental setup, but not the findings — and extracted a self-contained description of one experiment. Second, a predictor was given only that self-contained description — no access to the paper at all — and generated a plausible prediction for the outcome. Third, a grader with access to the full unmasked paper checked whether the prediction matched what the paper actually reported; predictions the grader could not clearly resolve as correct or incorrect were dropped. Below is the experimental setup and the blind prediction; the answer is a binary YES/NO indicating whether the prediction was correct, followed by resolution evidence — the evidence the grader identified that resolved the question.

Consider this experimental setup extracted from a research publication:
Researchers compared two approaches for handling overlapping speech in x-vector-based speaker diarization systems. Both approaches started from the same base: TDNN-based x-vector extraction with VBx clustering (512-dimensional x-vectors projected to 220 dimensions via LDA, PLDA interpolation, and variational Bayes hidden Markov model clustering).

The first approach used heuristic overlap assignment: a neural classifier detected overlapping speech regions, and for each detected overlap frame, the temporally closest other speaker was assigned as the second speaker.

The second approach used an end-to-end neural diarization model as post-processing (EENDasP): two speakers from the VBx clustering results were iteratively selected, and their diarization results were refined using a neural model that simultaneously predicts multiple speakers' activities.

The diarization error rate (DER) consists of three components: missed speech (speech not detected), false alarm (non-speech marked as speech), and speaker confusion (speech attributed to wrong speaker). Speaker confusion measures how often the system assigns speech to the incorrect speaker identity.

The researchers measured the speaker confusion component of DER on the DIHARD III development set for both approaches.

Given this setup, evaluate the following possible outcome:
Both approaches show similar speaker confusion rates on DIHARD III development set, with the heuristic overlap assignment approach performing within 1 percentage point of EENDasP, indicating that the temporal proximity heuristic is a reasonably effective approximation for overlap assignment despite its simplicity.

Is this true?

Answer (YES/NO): NO